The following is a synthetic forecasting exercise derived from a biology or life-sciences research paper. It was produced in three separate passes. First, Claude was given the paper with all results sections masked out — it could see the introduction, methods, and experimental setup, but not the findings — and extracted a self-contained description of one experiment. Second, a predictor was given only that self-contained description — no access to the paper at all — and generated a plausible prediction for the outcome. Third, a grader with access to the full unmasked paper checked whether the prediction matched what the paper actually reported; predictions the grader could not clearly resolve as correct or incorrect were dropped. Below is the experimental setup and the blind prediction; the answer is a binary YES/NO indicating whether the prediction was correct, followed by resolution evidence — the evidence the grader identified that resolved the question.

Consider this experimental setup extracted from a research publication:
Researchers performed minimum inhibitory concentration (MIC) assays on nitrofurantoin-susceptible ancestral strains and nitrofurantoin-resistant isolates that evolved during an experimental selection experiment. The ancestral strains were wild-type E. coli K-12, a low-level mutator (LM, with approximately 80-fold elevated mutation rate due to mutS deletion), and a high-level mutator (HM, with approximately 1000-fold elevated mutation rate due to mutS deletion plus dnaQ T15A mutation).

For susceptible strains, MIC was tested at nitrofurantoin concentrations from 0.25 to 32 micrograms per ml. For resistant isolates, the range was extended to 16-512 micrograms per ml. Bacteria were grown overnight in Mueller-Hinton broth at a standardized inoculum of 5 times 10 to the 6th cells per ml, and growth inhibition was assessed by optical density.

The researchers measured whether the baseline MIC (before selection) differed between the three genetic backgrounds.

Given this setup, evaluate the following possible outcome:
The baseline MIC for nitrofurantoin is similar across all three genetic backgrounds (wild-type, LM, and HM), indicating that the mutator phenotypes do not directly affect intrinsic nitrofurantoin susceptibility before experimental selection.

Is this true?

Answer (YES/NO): YES